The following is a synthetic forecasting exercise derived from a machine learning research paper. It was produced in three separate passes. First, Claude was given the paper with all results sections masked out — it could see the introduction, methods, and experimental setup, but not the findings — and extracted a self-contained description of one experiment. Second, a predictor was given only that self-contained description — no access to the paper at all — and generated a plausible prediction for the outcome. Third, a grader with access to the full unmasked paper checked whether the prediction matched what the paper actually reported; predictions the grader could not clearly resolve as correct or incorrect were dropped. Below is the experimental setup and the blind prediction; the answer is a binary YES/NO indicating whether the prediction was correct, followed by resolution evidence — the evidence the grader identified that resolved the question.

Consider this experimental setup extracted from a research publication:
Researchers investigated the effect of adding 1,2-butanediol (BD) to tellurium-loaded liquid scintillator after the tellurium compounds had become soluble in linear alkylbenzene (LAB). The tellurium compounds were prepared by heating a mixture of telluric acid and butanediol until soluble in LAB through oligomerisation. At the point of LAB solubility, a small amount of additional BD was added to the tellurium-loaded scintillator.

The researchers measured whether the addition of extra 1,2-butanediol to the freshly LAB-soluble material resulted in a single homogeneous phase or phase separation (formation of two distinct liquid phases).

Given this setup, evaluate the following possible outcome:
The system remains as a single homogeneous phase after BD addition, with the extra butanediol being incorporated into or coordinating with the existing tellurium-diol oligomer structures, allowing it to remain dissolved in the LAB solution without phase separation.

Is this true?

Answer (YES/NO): NO